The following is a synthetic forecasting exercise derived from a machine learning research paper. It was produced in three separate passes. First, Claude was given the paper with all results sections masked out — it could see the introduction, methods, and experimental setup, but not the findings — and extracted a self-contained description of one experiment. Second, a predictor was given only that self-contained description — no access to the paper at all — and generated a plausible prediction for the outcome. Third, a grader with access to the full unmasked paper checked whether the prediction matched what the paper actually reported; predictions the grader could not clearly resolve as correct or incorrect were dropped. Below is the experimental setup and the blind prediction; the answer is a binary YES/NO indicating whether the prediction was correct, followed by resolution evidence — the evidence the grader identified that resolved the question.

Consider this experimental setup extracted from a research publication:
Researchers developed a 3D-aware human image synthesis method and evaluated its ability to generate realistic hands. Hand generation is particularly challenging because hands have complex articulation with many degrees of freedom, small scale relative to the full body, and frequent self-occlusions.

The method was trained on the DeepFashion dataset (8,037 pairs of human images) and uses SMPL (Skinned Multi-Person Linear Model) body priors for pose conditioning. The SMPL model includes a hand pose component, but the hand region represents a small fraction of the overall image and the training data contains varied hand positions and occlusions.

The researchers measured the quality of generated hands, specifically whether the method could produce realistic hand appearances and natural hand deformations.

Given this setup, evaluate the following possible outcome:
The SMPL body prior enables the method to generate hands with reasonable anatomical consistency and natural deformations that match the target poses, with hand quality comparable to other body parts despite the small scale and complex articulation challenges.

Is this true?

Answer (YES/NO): NO